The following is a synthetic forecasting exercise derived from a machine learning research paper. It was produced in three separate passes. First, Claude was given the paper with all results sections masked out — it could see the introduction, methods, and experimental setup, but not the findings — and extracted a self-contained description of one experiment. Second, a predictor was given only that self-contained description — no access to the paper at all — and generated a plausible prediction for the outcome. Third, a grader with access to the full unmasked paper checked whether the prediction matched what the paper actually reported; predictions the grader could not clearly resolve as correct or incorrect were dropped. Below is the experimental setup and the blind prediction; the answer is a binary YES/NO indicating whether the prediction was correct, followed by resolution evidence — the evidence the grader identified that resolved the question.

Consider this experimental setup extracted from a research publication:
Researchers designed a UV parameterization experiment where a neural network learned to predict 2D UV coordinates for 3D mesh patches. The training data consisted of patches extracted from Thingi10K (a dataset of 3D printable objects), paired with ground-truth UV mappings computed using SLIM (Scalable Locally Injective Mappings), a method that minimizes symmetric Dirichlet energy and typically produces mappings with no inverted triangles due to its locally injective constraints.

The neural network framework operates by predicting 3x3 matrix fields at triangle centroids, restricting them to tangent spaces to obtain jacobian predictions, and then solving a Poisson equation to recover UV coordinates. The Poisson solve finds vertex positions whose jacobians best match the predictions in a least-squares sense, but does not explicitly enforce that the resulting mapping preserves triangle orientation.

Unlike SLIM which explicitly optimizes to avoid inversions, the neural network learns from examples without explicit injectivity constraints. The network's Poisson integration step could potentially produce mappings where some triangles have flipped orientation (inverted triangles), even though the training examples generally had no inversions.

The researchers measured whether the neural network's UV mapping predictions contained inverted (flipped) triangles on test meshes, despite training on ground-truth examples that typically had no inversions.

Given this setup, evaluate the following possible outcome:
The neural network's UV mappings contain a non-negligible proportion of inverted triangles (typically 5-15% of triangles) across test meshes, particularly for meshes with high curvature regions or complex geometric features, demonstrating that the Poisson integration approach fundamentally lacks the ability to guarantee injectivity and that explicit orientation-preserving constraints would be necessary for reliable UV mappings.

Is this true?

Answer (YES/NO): NO